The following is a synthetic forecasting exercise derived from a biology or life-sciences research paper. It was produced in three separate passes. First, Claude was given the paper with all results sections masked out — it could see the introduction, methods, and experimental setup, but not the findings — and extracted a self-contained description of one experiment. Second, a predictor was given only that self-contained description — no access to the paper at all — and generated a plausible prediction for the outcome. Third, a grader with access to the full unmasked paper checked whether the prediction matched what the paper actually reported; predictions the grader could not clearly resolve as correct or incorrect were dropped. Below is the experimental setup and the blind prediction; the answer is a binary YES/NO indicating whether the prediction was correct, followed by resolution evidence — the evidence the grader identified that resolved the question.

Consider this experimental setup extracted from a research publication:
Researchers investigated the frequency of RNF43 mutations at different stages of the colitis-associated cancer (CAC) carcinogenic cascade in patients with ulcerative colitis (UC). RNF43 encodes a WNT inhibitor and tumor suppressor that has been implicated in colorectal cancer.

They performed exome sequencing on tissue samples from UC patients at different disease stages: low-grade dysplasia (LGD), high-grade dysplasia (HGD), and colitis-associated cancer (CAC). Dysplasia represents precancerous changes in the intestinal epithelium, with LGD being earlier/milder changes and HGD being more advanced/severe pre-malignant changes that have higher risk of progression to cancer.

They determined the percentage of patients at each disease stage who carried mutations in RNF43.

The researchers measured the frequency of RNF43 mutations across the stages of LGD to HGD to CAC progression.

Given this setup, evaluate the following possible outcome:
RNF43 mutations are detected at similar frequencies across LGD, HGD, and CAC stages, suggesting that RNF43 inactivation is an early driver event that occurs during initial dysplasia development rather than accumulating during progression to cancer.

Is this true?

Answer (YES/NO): NO